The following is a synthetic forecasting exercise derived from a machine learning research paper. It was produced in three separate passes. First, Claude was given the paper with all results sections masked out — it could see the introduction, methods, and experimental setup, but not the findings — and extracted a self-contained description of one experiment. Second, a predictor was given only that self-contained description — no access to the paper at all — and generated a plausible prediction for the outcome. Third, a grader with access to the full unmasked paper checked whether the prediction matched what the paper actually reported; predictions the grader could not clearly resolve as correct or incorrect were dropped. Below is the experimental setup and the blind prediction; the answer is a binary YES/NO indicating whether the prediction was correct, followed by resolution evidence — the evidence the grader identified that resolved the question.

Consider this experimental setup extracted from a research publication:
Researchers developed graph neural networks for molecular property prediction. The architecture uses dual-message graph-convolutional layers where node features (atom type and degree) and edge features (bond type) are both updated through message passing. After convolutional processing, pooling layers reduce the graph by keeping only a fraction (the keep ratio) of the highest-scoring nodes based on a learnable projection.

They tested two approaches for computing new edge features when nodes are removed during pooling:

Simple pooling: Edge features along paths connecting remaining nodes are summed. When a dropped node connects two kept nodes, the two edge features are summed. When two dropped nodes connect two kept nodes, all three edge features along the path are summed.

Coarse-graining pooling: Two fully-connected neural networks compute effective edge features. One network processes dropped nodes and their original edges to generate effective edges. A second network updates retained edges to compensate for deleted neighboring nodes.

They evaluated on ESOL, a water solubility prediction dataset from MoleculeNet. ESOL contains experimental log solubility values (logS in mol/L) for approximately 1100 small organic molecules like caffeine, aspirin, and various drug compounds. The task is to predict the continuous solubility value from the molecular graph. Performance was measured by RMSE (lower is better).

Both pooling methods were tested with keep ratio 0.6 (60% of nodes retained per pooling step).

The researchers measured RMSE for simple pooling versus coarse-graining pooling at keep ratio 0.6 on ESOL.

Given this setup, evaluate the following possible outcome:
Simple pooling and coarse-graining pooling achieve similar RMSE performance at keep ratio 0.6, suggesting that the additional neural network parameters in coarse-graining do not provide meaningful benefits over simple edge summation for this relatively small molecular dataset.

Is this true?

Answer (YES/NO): NO